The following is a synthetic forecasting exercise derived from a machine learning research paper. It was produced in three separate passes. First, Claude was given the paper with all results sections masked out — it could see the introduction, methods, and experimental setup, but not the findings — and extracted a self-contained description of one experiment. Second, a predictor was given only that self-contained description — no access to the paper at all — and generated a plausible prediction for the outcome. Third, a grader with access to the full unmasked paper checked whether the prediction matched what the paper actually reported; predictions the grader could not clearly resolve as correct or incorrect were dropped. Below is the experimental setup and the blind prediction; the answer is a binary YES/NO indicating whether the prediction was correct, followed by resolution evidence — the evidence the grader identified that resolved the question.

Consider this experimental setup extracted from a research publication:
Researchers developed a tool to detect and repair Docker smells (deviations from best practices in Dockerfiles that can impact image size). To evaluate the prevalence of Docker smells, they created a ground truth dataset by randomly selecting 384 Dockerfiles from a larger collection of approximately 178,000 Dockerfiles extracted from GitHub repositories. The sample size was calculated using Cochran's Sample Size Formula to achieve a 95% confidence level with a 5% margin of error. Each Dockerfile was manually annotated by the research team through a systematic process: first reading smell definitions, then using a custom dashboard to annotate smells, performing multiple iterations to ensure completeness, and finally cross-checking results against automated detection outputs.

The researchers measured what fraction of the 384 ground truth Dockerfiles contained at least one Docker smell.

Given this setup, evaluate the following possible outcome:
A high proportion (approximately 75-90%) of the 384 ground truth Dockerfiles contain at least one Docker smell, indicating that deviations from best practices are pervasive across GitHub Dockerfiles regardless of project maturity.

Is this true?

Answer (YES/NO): NO